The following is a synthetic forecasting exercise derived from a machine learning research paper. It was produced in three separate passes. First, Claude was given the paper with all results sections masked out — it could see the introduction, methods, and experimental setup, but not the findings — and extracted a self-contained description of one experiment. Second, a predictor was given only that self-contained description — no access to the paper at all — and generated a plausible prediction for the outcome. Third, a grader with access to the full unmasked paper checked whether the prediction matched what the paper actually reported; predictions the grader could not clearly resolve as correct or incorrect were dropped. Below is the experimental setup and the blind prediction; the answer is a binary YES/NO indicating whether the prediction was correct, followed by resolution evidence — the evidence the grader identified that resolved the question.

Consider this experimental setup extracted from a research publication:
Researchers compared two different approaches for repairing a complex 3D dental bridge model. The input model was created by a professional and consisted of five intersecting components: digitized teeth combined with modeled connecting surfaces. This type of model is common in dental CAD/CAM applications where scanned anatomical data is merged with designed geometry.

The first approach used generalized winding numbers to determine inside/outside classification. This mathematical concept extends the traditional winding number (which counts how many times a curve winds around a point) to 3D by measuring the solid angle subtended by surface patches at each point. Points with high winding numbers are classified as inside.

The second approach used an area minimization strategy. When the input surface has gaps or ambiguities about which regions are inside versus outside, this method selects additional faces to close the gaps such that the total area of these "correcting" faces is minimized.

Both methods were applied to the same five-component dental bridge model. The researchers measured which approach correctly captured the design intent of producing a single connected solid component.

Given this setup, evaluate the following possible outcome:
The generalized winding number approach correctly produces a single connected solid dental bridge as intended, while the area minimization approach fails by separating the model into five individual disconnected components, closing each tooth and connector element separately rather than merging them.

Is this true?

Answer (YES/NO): NO